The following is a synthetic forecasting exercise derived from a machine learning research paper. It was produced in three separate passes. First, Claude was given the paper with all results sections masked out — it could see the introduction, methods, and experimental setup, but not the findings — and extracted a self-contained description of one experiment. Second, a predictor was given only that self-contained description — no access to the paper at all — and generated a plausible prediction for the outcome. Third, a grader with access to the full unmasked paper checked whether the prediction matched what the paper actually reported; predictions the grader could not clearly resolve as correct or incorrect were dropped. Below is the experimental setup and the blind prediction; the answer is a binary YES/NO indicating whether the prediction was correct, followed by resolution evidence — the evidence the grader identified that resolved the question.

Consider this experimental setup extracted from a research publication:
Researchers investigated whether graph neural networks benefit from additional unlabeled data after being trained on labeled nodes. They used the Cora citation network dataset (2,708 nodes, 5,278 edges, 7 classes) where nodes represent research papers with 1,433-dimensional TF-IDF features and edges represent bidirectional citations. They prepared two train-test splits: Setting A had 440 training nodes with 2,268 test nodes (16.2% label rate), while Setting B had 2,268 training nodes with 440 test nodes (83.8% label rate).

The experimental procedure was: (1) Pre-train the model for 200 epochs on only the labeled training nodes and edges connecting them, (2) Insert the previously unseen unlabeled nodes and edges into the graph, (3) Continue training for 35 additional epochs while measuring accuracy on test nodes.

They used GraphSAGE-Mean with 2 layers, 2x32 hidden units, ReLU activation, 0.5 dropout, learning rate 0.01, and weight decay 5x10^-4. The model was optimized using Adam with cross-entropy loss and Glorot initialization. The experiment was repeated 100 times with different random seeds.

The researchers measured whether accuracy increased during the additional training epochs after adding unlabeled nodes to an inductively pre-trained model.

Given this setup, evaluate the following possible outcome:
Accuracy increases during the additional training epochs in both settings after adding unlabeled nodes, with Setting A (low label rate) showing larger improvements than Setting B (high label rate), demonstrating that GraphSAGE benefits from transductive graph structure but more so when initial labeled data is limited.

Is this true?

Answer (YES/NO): NO